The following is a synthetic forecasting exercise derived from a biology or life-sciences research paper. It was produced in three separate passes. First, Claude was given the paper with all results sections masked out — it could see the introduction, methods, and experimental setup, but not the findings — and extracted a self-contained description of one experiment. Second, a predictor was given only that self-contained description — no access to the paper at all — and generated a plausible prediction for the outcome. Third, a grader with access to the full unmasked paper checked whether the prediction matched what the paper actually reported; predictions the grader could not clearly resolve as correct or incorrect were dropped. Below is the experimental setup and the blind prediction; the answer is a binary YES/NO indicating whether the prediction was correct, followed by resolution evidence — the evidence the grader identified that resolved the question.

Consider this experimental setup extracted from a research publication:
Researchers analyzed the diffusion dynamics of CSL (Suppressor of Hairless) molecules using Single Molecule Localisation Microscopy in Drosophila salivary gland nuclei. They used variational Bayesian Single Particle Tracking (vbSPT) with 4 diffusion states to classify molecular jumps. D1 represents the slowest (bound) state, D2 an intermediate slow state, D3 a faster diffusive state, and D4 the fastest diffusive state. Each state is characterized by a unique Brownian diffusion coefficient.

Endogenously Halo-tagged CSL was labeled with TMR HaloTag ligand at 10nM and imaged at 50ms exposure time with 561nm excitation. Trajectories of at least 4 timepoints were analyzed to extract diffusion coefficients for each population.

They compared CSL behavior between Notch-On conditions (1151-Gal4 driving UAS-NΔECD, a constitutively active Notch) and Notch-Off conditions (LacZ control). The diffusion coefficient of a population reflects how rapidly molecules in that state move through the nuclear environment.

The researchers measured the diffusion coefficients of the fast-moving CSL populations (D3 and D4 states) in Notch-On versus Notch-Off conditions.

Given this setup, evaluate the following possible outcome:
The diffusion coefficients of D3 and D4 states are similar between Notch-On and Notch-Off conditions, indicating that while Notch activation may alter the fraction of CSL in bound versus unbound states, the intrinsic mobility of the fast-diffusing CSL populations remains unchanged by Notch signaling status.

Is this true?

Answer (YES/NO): YES